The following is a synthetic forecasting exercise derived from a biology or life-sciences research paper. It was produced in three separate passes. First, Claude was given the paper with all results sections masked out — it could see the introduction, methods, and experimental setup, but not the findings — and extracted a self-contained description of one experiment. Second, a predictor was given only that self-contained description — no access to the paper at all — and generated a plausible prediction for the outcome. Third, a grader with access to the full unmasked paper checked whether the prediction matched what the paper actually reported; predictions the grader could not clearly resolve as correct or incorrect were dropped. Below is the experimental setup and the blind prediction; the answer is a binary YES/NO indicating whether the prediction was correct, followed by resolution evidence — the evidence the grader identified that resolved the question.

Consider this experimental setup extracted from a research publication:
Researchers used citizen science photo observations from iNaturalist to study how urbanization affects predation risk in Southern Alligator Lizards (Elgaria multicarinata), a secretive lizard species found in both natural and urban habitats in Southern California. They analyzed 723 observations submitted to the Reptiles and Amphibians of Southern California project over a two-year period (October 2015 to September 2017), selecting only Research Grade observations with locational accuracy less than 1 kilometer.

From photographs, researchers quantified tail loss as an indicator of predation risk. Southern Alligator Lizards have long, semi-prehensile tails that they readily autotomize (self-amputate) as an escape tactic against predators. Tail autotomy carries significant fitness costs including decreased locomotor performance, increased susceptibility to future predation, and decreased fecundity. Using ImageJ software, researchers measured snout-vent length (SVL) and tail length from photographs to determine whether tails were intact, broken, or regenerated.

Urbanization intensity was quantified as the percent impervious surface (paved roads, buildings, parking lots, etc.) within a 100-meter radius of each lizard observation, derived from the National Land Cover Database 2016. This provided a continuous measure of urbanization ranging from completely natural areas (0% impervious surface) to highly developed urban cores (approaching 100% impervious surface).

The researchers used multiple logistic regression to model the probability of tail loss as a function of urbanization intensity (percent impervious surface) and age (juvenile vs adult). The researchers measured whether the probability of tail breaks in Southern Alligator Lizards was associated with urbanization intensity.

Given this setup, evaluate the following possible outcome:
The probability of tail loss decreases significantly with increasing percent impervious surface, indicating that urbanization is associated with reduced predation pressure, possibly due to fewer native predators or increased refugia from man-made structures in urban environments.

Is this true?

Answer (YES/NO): NO